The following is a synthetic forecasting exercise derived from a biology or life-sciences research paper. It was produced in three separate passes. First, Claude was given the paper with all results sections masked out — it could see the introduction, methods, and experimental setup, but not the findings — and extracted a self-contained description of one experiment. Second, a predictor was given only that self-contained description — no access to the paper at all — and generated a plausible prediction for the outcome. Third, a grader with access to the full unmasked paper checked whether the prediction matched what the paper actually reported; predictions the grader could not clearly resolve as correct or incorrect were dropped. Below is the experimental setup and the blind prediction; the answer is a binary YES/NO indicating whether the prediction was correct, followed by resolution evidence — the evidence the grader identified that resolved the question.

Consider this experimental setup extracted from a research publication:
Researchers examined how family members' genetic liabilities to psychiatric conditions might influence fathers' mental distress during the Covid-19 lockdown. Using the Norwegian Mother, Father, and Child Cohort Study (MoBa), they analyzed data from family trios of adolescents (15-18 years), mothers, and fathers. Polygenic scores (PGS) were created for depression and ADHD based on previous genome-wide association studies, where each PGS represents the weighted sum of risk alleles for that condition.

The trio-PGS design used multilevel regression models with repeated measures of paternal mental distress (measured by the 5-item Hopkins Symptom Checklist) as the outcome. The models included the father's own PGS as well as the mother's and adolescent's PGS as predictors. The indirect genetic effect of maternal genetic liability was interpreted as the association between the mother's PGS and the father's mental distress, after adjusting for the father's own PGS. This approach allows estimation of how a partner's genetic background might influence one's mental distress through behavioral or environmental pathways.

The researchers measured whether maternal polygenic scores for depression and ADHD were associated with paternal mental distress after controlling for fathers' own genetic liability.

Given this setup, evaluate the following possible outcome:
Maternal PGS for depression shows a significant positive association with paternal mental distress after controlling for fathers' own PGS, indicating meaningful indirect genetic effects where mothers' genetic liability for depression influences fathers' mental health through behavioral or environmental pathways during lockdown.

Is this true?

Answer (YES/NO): YES